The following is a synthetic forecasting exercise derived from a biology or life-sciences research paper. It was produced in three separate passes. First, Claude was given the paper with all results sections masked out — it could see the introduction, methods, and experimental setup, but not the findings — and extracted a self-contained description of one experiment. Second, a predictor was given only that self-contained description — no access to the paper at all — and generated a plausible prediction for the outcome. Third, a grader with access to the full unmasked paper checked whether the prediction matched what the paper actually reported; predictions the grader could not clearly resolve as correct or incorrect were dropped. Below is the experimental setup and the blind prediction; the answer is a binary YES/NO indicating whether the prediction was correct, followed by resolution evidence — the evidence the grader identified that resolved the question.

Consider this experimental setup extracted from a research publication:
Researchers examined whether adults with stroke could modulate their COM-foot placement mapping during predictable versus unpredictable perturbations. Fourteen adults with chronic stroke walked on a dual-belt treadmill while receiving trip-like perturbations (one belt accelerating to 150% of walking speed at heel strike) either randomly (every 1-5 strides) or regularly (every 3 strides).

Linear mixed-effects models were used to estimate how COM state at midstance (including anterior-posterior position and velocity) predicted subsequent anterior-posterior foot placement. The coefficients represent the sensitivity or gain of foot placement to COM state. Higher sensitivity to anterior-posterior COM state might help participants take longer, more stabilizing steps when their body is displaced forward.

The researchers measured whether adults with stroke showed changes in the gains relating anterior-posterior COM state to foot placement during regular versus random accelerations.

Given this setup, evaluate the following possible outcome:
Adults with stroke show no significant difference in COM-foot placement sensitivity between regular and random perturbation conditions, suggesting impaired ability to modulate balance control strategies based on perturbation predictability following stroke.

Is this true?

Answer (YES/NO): NO